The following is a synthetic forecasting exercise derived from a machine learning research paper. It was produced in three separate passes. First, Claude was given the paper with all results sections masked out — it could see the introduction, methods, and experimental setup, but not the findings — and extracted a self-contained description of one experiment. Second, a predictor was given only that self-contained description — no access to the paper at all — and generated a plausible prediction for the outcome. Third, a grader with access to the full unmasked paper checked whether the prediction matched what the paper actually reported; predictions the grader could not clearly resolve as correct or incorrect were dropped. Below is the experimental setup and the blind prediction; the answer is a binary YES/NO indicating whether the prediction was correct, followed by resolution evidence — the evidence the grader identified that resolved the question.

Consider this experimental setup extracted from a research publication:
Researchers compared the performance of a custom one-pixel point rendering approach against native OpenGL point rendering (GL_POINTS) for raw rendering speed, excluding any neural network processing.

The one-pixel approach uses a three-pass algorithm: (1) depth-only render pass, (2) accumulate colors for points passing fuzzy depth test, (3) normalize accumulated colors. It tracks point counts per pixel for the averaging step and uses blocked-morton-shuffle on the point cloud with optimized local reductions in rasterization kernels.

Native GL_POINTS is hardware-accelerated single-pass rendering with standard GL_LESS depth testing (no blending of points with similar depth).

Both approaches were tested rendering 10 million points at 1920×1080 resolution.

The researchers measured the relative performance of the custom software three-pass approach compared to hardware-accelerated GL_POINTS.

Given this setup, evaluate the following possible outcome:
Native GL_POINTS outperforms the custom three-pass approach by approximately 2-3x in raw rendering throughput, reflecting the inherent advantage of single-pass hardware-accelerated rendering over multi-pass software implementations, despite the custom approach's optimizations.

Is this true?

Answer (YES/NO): NO